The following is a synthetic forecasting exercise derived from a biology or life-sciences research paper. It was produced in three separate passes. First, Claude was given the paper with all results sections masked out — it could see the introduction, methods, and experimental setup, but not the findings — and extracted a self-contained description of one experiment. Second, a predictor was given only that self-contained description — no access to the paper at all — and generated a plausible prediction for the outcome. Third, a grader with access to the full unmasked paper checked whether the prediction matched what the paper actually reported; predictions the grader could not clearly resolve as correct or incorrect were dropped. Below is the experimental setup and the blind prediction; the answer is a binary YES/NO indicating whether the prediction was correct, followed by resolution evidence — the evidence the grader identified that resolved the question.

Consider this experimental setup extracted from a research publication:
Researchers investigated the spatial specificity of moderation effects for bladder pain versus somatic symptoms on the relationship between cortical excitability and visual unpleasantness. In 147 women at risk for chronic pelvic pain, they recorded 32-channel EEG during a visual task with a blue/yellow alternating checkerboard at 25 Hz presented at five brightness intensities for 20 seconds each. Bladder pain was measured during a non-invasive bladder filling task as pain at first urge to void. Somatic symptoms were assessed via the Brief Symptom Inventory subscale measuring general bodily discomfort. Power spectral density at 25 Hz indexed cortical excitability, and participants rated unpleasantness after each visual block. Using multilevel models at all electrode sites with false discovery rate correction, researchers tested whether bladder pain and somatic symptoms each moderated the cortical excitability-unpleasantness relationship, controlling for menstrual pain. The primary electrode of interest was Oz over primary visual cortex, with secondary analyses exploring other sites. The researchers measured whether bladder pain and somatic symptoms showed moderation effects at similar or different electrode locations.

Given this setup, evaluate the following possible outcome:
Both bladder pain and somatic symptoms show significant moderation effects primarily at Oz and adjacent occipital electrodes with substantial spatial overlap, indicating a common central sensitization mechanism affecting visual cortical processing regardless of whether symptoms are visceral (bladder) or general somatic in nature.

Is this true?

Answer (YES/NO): NO